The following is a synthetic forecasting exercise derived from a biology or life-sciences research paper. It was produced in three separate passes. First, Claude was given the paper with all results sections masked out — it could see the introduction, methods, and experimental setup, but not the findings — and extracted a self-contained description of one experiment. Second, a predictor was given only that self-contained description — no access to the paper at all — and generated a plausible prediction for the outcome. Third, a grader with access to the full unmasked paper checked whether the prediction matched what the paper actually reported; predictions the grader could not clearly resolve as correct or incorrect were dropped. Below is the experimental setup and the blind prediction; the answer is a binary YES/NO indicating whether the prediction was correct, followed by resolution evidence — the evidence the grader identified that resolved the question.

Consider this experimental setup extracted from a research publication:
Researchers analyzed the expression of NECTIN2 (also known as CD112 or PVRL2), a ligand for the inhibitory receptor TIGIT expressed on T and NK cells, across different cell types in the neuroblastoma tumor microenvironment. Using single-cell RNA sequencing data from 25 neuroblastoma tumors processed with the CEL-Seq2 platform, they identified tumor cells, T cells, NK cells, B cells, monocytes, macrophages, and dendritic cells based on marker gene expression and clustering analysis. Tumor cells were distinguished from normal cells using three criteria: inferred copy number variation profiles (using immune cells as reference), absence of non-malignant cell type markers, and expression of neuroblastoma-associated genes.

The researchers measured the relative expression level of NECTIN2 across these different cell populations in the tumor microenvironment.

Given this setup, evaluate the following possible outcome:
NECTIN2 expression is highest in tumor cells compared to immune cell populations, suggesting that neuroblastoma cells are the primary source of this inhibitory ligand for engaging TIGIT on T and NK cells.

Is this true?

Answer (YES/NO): NO